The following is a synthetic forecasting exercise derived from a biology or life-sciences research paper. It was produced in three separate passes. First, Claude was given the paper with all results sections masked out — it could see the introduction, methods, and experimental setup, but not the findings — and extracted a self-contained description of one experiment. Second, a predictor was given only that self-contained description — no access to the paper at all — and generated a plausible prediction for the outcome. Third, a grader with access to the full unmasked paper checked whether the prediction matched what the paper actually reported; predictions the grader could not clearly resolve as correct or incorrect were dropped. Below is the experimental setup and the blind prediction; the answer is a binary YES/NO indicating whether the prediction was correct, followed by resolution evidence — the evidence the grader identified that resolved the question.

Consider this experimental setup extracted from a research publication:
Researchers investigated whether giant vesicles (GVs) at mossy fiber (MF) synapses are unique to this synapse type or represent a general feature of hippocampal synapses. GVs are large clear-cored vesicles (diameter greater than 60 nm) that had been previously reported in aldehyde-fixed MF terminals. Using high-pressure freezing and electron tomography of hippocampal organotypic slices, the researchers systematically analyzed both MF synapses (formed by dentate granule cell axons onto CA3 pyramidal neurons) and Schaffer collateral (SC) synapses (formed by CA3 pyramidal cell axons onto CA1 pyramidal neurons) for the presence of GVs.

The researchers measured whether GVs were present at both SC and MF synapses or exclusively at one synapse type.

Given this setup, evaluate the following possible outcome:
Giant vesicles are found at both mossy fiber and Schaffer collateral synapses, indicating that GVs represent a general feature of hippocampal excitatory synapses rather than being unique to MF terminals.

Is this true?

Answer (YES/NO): NO